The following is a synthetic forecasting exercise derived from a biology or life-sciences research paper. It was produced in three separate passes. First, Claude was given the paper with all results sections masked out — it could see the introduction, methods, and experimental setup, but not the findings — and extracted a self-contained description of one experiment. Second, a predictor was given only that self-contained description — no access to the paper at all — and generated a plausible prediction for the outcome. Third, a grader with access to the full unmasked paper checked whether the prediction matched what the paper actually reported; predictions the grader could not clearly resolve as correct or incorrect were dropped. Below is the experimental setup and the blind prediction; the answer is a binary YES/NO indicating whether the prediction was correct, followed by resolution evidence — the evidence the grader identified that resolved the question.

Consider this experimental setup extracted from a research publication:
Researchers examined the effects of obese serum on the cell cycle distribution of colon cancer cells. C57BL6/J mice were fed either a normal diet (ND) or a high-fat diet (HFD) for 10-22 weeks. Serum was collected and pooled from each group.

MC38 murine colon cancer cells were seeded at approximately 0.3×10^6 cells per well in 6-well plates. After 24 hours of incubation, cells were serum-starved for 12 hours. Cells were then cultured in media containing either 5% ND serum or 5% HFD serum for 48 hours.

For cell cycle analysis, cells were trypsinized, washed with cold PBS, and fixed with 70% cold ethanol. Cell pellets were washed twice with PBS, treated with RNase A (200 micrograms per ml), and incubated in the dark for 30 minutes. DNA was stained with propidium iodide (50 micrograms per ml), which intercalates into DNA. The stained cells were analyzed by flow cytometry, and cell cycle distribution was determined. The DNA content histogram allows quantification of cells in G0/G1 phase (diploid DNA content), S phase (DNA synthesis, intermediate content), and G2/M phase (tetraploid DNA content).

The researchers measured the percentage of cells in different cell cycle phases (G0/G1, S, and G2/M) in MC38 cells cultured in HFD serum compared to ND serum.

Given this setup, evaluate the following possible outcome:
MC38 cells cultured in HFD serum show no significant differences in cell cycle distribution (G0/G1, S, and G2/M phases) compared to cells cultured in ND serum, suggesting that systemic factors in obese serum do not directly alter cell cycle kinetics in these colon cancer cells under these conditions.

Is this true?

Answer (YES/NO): YES